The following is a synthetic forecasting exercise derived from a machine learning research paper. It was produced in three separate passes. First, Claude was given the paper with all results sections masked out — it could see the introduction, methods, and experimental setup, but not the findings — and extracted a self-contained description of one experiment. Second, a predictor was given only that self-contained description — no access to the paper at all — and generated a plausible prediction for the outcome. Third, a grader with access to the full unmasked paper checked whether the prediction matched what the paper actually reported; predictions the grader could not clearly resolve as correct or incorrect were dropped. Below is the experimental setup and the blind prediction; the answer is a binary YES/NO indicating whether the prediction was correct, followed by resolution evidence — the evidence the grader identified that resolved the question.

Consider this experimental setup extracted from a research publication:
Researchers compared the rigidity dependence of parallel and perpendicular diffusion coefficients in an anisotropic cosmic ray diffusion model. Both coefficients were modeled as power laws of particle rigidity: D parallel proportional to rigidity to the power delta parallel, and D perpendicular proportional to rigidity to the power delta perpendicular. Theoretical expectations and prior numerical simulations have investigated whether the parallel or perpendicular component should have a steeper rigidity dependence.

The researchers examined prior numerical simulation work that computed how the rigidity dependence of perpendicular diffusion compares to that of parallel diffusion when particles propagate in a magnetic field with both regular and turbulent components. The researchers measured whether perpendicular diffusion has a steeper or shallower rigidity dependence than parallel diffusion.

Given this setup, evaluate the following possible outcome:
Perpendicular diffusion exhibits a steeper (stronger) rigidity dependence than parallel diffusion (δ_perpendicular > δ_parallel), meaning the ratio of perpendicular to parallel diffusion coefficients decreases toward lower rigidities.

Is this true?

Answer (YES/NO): YES